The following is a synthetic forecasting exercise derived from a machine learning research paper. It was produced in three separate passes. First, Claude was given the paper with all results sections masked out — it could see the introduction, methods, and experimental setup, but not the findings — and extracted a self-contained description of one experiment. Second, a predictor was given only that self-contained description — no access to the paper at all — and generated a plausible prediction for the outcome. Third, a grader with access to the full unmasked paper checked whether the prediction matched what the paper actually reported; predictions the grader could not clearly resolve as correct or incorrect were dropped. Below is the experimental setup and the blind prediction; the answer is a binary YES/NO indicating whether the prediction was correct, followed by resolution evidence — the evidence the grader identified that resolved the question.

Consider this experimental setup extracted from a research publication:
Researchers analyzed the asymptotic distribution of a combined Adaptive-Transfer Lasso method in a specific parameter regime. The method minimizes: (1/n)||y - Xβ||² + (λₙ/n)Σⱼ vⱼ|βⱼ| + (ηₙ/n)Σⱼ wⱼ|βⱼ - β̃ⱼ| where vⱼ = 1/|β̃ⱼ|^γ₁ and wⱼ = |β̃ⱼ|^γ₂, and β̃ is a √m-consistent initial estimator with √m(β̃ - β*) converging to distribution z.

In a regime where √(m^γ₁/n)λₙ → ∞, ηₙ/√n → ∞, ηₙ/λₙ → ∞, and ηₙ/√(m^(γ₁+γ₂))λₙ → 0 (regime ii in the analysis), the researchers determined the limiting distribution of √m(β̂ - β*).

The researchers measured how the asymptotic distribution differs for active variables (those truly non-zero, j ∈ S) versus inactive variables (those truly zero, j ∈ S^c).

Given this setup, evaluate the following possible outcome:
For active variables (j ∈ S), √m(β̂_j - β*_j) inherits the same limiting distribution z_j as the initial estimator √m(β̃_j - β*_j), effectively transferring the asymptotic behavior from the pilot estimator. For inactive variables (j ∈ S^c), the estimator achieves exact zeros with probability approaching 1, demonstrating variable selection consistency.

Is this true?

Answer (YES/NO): YES